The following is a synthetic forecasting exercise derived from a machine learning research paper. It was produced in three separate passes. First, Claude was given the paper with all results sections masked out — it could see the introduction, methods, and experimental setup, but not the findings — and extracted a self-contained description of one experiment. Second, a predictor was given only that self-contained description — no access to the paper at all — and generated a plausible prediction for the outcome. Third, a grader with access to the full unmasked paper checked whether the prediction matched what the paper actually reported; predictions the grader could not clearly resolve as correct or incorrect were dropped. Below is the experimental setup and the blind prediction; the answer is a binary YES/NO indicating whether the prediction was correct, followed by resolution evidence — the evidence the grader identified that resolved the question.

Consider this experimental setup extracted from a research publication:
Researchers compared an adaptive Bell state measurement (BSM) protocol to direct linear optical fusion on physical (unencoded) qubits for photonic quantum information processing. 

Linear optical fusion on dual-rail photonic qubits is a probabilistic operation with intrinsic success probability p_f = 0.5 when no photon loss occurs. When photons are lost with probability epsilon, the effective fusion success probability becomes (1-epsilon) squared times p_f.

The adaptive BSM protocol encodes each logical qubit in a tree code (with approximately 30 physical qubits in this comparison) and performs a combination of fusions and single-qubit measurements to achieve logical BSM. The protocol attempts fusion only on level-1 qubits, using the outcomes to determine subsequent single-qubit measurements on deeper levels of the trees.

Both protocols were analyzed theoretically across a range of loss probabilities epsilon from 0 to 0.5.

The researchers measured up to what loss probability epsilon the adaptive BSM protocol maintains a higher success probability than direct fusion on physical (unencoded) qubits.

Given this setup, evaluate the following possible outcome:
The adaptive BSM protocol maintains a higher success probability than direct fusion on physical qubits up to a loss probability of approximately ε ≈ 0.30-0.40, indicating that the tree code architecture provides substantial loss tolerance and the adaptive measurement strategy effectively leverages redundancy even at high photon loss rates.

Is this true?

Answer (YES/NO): YES